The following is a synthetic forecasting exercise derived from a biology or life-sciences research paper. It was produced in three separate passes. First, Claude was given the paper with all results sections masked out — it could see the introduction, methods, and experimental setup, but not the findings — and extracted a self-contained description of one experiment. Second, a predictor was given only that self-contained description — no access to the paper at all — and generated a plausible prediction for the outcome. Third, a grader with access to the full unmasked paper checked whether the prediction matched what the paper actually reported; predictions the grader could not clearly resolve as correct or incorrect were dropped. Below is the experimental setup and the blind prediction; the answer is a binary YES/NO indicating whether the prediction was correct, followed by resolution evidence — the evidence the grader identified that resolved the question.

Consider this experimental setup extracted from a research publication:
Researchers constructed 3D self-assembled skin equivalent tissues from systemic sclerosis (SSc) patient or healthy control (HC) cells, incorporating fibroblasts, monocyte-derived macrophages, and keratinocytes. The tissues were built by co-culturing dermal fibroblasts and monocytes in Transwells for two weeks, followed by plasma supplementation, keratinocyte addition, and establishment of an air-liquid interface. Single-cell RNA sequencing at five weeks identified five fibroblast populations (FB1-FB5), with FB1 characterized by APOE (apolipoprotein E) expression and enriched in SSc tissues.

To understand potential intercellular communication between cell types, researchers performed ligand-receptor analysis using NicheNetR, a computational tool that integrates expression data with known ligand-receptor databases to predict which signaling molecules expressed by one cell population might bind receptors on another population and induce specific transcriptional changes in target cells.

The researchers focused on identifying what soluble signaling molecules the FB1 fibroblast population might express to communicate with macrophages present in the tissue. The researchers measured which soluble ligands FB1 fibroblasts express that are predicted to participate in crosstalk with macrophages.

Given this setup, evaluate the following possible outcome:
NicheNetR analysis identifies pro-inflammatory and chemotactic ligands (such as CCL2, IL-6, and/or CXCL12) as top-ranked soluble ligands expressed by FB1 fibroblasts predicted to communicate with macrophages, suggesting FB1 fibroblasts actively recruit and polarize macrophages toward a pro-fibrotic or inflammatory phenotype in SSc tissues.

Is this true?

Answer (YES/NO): NO